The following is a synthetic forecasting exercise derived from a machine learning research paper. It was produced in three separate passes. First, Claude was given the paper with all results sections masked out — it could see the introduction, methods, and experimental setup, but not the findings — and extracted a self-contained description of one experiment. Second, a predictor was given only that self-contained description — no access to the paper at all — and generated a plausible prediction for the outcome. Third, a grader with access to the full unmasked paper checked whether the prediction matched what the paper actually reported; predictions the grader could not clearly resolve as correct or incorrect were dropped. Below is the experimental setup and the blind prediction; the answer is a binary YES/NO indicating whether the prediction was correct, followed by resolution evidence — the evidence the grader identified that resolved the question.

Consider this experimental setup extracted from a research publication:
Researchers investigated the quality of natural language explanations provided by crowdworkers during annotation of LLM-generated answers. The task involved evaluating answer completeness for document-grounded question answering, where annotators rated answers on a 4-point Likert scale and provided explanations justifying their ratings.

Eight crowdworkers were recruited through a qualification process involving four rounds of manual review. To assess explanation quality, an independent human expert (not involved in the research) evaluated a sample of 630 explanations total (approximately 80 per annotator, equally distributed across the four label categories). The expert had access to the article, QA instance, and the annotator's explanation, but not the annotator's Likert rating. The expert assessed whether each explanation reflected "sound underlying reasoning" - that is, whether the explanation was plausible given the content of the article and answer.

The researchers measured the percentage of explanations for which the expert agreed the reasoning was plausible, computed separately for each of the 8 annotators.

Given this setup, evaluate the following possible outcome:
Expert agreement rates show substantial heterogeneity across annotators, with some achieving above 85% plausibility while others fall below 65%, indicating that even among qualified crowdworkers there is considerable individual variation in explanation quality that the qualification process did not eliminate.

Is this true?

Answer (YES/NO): NO